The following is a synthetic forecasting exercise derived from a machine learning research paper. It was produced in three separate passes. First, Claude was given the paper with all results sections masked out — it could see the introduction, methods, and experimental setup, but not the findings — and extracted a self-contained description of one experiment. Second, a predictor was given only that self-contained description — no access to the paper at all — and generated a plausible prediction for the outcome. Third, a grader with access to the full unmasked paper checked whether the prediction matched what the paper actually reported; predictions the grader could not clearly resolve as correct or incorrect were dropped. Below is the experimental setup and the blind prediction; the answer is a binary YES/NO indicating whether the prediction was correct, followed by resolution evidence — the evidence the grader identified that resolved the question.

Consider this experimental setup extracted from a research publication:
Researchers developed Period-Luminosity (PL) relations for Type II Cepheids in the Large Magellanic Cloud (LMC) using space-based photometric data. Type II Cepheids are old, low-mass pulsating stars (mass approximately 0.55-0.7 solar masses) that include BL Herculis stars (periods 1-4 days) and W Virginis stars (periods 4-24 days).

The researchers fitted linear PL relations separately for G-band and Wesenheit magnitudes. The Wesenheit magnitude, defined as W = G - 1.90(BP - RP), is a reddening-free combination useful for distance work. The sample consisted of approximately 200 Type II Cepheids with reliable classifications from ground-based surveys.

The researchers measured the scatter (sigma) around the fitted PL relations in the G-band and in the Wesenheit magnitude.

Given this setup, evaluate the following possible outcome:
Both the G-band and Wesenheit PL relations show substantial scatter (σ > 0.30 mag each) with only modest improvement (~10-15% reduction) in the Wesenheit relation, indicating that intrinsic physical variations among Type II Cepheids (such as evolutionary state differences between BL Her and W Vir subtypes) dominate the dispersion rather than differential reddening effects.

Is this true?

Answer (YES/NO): NO